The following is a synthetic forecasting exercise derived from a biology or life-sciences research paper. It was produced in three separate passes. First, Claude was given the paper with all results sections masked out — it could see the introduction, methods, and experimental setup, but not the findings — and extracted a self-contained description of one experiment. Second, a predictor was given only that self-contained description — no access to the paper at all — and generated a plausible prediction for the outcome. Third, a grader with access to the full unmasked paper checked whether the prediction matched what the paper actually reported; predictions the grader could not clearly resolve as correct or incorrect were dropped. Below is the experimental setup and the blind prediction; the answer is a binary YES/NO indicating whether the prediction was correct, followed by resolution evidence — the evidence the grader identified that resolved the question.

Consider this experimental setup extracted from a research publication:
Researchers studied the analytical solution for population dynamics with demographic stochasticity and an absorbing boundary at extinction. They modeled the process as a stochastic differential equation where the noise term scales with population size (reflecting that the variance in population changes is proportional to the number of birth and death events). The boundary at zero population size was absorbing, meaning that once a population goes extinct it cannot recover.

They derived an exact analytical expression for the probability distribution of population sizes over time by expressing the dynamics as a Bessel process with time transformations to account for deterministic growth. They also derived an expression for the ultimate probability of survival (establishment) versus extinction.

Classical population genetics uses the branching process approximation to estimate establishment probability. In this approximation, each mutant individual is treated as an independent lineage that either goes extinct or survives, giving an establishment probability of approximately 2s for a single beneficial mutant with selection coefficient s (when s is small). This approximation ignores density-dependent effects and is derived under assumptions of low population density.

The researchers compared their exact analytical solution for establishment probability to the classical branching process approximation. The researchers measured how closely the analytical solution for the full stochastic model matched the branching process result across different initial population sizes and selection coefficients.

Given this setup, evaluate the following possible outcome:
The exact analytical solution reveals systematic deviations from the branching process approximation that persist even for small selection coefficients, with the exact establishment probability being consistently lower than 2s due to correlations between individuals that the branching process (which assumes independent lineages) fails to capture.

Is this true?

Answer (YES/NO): NO